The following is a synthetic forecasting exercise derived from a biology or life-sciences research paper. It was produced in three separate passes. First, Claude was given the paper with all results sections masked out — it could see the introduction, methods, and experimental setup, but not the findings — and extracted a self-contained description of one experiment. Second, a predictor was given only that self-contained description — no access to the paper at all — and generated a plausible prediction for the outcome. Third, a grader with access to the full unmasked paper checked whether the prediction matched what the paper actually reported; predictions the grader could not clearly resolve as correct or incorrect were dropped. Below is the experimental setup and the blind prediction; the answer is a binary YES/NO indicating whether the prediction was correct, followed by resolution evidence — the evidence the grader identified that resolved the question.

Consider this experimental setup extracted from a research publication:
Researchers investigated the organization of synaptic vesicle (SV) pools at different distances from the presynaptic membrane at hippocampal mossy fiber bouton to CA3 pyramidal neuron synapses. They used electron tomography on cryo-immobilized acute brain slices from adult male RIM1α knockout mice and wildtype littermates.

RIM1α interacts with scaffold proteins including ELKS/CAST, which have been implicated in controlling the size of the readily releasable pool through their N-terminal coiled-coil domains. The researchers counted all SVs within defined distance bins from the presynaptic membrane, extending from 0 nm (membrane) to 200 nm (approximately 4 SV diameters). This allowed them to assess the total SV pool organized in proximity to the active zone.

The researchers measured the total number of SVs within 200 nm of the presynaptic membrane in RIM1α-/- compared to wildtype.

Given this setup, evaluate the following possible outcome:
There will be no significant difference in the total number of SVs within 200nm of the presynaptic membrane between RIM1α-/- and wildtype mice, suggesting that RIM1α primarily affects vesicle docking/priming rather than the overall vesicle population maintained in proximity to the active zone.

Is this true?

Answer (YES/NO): NO